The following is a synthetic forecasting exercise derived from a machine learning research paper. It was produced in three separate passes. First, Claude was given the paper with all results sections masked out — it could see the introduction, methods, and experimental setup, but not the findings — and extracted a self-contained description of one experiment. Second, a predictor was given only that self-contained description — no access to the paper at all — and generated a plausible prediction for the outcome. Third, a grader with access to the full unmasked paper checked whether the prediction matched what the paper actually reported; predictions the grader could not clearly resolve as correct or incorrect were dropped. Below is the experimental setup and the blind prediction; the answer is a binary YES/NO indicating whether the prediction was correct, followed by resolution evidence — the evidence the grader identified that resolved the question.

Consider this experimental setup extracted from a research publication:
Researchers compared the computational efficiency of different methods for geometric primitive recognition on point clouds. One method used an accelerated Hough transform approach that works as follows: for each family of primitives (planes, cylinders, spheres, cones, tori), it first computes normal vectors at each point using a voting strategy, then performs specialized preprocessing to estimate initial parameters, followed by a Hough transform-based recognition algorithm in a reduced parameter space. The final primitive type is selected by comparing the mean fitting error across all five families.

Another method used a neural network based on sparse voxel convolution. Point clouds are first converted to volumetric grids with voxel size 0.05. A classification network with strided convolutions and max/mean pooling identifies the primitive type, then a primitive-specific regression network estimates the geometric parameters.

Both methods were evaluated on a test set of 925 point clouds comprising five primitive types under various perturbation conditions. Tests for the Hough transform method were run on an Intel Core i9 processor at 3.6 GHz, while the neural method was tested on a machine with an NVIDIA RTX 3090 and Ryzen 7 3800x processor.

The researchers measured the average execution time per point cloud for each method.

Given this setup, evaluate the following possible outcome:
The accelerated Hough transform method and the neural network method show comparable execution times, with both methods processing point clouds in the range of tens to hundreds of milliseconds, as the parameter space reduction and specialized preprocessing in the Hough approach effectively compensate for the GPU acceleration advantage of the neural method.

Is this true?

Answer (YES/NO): NO